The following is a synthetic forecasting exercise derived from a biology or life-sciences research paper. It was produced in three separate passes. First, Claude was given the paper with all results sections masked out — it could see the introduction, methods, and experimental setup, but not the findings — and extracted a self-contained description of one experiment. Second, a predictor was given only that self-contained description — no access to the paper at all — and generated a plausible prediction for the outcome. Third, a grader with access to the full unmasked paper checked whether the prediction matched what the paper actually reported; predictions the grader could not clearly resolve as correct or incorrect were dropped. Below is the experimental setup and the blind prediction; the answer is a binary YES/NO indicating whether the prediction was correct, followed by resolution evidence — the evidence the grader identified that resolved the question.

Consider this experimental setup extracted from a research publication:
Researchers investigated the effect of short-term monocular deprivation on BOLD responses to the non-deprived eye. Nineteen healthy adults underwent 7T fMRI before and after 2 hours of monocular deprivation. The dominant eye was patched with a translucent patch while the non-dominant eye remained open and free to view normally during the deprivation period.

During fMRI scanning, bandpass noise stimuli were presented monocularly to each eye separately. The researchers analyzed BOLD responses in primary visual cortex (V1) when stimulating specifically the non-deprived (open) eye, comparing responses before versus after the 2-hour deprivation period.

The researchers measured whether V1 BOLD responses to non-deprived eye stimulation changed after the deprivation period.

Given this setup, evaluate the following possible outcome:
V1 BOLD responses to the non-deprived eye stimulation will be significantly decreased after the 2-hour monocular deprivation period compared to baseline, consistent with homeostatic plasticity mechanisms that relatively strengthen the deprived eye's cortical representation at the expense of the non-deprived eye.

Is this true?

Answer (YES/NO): YES